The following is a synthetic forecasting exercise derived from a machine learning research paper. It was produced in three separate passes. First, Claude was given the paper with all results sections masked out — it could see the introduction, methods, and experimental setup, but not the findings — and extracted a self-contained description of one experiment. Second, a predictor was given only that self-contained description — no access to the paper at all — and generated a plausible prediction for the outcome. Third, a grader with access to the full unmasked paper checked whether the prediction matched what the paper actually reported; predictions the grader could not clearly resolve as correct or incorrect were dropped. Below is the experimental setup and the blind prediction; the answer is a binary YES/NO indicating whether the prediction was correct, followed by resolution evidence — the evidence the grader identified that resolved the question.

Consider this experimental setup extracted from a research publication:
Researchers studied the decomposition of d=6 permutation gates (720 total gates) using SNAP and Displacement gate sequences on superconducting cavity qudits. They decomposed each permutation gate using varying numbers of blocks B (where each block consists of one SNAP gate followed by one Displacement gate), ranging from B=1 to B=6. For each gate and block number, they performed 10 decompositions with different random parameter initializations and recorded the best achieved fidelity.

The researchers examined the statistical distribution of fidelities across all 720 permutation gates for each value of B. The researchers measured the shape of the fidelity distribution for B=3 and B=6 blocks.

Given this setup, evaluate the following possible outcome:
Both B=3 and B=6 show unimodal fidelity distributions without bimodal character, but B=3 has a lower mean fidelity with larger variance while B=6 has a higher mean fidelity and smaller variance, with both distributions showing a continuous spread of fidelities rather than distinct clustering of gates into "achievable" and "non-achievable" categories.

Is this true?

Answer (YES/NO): NO